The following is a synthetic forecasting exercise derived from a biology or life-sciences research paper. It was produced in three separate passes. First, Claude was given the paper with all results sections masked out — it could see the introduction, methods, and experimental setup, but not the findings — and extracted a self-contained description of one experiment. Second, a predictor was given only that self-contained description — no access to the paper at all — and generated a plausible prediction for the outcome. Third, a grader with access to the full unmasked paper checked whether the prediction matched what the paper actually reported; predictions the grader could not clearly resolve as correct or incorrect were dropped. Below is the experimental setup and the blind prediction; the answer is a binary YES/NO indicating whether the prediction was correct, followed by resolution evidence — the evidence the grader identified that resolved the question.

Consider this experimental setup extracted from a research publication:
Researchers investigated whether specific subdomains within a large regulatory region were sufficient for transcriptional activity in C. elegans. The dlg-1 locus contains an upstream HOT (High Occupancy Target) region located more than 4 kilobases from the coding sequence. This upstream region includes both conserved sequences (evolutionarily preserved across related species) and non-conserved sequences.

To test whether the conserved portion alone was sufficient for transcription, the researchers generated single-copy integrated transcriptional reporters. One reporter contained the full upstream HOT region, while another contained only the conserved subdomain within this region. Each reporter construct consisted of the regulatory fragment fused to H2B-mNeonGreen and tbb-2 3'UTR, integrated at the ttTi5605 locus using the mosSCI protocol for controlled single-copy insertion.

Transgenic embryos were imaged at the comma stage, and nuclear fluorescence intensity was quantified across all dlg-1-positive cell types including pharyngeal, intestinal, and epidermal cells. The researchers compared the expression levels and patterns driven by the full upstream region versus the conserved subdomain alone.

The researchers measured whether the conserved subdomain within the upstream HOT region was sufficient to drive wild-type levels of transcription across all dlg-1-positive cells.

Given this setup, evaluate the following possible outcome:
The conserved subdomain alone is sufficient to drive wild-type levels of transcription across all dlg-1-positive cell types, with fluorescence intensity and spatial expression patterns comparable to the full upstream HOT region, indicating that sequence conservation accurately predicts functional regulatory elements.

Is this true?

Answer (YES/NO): YES